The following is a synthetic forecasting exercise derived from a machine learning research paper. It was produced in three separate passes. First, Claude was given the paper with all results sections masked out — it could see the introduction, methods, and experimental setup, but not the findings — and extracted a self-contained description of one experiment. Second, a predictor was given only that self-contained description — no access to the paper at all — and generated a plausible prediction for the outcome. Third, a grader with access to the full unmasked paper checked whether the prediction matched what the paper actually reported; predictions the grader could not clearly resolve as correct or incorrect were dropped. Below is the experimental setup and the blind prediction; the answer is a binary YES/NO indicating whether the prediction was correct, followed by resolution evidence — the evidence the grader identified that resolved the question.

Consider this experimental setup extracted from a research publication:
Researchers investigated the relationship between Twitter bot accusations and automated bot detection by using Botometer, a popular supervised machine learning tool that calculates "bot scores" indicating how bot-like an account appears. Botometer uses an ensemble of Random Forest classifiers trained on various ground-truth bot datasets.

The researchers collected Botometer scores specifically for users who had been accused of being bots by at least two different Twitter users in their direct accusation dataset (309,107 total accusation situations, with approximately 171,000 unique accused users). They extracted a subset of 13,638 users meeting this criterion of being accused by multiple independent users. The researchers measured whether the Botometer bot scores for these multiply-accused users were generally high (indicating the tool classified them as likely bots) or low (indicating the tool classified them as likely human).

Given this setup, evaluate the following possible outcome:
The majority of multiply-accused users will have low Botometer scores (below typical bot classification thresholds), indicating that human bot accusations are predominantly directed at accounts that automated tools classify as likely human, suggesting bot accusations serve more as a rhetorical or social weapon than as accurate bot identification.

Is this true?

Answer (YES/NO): YES